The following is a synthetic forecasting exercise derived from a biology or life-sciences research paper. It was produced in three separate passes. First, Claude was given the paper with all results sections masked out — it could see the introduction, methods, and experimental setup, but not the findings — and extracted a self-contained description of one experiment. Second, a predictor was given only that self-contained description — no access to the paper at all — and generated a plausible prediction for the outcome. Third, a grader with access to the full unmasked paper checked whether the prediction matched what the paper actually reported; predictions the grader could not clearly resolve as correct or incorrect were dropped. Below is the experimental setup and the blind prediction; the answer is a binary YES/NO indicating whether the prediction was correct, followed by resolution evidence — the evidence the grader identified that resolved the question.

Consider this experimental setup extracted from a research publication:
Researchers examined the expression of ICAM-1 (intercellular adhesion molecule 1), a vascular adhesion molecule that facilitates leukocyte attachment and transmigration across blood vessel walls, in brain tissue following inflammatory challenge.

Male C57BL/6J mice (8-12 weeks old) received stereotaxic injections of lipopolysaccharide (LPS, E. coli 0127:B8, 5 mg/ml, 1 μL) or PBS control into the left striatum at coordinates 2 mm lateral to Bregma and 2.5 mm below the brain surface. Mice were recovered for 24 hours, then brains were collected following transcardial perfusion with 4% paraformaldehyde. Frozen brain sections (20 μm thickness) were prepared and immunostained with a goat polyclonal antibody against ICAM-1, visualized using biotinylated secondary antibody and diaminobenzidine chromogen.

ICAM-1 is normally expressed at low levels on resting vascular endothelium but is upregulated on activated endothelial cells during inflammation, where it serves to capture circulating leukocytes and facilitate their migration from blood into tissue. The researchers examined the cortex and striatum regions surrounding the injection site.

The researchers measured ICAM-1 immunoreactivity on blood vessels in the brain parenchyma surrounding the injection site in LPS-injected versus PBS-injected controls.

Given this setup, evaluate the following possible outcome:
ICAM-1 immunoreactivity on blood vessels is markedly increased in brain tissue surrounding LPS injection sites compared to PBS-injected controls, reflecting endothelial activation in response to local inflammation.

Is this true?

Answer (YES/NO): YES